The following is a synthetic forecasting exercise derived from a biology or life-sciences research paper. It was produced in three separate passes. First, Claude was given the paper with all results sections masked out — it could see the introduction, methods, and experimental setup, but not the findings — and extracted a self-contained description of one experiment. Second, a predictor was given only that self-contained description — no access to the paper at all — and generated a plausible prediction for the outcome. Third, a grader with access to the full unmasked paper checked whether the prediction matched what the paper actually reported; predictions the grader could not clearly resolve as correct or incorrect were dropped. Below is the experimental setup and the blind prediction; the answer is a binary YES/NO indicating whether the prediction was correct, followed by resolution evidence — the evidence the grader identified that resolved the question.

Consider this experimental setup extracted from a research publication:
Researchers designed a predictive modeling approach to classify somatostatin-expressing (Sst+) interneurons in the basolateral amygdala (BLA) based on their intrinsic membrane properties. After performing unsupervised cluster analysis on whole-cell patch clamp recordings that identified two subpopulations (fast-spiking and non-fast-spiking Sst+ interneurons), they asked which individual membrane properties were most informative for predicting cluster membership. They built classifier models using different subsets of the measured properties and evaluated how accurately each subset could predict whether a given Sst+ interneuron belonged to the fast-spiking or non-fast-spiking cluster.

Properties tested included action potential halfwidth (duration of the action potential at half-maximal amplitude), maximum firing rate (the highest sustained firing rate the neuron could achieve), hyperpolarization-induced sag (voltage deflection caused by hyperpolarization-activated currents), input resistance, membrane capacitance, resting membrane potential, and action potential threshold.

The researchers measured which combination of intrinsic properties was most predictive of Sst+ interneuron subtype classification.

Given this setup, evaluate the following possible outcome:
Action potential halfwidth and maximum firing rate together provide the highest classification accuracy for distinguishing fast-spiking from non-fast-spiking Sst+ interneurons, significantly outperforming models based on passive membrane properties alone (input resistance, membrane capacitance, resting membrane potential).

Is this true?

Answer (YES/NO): NO